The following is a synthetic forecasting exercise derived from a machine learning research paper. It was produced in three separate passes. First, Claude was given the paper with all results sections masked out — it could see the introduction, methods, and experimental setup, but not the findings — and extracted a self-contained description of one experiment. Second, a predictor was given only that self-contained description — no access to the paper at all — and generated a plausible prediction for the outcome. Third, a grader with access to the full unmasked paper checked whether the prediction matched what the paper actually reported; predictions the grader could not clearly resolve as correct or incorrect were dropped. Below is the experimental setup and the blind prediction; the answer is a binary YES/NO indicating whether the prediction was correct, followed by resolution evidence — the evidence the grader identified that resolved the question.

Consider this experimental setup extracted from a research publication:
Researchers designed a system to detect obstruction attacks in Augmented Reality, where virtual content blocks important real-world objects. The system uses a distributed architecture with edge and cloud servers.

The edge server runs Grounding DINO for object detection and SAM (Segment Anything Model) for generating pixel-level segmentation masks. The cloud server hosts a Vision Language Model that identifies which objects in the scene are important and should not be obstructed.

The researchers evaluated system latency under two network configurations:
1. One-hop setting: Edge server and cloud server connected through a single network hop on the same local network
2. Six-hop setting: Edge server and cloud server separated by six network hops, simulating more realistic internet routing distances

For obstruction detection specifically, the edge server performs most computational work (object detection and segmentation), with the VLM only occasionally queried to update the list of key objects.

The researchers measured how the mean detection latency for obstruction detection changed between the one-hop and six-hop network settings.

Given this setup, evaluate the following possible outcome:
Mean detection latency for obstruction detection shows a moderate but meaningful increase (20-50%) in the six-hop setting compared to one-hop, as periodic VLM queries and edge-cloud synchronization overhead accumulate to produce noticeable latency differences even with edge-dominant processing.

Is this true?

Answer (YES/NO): NO